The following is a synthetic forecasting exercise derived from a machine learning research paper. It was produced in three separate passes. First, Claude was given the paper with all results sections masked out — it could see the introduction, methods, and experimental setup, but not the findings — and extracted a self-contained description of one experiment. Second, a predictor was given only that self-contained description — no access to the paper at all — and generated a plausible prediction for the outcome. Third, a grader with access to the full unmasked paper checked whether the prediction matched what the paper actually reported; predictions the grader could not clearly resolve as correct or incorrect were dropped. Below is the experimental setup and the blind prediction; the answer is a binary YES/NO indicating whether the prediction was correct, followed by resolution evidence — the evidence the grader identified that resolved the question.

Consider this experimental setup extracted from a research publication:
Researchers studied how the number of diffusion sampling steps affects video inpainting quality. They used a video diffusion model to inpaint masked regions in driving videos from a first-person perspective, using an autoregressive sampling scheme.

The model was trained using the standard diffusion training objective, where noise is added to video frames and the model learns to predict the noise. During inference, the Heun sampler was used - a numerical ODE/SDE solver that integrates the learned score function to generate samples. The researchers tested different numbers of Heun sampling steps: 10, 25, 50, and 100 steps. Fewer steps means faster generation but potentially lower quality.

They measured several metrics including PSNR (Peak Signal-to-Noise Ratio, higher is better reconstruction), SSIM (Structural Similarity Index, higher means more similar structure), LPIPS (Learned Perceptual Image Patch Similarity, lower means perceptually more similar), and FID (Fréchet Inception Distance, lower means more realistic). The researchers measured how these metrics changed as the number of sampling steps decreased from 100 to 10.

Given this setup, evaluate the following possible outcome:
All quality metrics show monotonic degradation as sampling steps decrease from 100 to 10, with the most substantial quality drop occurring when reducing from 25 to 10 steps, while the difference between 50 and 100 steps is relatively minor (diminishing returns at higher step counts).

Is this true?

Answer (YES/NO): NO